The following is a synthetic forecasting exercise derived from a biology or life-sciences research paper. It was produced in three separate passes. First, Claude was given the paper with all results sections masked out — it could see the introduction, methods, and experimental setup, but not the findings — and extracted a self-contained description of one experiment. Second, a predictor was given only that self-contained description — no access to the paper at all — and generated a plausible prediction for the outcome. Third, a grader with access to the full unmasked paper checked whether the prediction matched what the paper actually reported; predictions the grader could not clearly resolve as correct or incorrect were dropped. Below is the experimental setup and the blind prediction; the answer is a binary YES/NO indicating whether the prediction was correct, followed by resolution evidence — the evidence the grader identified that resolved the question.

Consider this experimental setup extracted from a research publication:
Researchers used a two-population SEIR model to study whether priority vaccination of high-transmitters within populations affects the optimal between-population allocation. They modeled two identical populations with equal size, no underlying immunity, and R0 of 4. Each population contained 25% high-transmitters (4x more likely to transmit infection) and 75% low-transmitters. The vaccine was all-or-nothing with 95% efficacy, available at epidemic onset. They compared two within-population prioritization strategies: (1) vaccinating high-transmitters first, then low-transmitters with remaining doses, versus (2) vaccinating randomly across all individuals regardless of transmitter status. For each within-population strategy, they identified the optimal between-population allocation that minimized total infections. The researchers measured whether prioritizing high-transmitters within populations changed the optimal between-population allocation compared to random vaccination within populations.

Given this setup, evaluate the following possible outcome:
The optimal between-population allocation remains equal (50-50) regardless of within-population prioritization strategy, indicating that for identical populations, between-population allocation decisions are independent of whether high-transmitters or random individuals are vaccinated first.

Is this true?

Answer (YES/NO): NO